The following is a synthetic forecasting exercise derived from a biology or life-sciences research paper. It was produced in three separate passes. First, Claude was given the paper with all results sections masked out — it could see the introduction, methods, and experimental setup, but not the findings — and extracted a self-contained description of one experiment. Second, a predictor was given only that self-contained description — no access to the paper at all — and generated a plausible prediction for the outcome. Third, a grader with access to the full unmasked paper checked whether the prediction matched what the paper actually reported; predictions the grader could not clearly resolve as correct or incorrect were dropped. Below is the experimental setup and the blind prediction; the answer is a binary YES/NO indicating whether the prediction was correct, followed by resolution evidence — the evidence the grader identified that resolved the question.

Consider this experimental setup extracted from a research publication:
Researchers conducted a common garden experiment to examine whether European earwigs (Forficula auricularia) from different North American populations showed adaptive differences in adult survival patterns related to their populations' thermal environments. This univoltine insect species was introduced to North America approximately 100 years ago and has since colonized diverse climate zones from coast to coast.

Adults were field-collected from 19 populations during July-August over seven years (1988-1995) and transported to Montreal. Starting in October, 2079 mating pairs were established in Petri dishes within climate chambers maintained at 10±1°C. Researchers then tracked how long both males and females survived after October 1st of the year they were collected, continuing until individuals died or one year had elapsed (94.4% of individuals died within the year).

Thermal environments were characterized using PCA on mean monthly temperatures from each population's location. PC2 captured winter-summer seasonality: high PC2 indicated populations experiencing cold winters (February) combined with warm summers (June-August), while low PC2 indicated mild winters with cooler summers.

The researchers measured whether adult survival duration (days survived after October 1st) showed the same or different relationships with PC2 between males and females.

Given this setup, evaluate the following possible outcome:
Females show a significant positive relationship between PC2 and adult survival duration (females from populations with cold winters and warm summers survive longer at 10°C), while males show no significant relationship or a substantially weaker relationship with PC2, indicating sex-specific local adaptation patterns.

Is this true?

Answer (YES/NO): NO